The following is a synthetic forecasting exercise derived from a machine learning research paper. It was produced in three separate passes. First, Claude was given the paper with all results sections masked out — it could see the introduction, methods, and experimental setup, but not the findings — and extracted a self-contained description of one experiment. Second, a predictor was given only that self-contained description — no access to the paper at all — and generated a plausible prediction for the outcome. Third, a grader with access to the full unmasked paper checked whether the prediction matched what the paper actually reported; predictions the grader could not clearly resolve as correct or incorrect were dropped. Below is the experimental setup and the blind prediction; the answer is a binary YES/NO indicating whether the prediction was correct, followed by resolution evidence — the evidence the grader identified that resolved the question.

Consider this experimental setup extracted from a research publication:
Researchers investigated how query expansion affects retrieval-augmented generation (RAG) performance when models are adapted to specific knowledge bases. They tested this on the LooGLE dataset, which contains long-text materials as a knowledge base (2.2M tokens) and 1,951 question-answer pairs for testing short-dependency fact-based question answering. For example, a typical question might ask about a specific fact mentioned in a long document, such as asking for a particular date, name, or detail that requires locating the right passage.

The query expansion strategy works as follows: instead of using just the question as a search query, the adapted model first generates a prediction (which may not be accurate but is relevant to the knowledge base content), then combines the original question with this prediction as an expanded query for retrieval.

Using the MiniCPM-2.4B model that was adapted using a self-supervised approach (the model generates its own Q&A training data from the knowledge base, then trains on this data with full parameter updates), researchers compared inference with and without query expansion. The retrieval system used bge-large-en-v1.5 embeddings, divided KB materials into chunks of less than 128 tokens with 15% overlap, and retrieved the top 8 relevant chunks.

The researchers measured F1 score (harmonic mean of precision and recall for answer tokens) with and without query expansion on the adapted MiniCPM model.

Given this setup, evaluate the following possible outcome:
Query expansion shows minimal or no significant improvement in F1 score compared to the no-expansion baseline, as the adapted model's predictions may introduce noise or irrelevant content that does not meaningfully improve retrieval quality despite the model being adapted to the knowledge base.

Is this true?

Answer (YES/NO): YES